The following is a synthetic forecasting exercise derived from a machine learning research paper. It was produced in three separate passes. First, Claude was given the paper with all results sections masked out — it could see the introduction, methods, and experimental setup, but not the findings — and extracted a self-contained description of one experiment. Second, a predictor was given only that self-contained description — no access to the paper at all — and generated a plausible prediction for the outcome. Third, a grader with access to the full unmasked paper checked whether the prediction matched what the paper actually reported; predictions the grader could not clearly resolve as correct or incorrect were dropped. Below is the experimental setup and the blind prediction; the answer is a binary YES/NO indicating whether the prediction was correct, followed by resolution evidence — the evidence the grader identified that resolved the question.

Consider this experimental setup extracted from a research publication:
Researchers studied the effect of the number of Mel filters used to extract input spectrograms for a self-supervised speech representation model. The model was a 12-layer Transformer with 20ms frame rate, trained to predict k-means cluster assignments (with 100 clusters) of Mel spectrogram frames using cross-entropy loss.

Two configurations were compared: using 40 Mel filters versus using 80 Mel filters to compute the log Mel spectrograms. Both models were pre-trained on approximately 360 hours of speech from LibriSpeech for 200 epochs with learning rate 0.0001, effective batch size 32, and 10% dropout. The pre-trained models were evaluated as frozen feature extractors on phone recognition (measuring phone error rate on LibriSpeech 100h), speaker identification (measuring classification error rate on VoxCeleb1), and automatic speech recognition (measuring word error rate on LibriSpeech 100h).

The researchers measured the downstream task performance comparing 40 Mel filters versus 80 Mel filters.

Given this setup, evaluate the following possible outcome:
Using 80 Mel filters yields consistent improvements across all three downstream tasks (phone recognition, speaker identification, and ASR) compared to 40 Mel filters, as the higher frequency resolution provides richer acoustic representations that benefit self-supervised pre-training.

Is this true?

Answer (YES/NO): NO